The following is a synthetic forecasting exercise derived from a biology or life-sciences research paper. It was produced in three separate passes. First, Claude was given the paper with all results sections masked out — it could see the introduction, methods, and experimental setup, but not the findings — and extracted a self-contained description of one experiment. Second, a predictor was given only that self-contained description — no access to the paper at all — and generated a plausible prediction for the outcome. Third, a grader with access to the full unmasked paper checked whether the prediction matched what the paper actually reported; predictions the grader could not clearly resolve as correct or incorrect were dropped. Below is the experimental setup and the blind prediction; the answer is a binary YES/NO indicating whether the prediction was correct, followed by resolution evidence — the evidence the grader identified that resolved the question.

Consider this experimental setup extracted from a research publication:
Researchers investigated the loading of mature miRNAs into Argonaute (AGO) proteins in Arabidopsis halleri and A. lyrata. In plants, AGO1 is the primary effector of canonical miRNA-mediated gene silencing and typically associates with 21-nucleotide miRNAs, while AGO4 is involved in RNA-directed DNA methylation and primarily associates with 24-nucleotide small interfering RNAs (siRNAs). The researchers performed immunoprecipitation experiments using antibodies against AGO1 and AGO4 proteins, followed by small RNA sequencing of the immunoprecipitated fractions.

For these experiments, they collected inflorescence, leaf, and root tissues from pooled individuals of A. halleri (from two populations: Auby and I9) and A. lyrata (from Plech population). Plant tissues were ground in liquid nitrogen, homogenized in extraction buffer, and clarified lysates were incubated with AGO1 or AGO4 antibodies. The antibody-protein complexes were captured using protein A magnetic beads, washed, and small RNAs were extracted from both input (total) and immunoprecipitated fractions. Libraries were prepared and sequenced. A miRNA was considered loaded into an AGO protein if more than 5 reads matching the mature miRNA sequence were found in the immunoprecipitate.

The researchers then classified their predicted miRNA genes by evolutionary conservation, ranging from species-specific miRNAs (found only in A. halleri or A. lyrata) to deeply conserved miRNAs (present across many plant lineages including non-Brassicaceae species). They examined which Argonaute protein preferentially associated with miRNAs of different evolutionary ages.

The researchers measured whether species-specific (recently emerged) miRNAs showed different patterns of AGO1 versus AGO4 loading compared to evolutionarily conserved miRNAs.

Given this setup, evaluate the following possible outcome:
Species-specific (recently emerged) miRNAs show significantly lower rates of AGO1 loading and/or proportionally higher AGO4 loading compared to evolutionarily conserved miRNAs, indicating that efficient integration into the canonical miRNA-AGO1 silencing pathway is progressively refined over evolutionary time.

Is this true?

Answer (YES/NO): YES